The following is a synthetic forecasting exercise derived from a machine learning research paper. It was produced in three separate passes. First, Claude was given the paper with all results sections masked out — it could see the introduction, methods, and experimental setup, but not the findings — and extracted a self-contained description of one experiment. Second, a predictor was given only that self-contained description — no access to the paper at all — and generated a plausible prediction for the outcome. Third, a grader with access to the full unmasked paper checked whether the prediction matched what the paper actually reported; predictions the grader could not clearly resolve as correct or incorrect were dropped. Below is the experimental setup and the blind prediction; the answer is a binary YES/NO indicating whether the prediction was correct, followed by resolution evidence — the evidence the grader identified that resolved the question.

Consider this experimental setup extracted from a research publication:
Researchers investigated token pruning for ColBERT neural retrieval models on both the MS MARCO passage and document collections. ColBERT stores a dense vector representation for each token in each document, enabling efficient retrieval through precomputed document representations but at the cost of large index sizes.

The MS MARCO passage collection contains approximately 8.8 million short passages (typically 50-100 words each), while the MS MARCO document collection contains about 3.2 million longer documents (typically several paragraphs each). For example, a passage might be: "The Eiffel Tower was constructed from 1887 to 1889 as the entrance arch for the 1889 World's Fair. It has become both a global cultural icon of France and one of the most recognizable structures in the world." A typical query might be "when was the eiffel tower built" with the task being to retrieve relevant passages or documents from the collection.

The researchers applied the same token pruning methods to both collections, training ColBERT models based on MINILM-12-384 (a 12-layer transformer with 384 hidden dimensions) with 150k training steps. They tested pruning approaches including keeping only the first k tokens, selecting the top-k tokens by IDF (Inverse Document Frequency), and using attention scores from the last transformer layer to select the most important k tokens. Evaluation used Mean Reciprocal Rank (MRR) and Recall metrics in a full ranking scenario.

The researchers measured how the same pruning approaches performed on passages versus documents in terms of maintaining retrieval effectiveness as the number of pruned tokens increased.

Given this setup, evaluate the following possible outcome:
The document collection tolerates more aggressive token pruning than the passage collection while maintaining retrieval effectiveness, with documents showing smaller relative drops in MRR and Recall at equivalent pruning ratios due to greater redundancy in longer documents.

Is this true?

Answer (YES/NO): NO